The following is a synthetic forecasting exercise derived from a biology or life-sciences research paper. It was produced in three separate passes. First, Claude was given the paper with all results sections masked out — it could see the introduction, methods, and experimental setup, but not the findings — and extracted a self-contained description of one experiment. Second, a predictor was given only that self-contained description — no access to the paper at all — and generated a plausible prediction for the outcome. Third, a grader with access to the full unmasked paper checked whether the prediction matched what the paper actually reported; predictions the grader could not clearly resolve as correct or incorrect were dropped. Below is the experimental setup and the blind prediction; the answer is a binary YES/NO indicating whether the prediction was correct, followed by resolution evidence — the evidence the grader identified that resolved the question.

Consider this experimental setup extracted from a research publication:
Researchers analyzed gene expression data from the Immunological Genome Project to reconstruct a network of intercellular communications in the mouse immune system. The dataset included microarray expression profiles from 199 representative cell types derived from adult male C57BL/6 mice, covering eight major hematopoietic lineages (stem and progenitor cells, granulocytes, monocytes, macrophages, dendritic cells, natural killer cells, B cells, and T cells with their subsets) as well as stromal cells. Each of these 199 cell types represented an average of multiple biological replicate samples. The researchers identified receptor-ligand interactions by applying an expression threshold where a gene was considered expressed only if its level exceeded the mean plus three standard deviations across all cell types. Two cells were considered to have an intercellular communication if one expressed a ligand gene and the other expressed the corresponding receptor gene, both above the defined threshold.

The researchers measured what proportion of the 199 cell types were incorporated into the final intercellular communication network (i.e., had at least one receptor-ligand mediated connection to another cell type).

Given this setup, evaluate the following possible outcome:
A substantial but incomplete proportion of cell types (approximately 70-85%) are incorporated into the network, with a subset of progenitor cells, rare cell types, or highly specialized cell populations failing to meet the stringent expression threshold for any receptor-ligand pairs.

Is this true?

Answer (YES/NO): YES